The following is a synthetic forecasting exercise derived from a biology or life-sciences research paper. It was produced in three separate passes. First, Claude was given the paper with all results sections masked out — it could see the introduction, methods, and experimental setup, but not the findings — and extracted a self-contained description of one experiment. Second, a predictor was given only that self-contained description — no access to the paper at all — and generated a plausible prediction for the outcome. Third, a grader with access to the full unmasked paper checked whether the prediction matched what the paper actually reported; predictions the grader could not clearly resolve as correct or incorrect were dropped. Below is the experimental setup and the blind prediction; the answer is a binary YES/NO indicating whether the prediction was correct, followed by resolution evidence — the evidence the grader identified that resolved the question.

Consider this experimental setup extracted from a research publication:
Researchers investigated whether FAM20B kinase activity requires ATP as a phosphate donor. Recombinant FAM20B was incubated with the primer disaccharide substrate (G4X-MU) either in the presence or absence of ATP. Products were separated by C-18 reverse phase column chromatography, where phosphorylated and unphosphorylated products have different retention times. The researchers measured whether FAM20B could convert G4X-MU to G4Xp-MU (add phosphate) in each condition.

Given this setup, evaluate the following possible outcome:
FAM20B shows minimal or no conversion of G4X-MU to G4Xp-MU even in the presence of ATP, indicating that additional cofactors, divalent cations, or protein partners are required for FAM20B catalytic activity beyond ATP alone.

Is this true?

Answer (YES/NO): NO